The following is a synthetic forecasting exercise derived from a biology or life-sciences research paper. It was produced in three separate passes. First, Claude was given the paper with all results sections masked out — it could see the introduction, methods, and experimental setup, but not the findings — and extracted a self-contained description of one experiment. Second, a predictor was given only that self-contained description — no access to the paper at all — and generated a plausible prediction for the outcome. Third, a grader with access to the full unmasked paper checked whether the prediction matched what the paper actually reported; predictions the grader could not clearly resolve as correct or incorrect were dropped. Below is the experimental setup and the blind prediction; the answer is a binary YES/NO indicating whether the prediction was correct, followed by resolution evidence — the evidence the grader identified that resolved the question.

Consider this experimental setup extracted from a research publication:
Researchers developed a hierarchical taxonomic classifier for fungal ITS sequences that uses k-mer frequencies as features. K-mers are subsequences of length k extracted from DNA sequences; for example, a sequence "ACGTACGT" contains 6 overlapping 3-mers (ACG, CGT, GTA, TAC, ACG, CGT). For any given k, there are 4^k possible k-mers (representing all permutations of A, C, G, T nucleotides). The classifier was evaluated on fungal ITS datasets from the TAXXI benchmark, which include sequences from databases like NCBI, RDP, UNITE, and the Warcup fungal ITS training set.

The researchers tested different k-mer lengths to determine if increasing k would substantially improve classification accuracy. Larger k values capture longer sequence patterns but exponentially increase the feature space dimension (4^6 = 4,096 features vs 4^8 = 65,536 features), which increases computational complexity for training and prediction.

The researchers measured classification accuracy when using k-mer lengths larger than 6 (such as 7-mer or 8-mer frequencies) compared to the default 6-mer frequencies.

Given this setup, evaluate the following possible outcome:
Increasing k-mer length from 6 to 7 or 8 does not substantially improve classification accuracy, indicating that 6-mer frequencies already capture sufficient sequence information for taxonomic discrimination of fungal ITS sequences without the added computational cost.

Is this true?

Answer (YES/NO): YES